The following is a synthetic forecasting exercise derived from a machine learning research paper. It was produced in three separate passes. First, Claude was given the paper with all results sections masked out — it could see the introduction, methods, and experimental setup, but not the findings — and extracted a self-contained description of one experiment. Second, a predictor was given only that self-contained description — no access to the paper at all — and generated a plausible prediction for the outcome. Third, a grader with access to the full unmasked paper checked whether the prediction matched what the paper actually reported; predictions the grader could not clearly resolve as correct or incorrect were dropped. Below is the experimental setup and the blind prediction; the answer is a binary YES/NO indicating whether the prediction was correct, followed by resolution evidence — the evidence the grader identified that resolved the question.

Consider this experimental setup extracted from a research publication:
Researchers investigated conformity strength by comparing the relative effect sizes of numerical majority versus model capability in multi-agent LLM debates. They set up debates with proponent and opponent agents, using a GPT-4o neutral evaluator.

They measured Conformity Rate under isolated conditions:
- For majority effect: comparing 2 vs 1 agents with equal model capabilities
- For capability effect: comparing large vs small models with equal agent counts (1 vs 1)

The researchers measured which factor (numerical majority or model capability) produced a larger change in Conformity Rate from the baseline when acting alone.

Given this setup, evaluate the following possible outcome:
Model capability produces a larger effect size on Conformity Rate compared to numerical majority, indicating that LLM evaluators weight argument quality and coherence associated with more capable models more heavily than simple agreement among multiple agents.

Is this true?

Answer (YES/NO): YES